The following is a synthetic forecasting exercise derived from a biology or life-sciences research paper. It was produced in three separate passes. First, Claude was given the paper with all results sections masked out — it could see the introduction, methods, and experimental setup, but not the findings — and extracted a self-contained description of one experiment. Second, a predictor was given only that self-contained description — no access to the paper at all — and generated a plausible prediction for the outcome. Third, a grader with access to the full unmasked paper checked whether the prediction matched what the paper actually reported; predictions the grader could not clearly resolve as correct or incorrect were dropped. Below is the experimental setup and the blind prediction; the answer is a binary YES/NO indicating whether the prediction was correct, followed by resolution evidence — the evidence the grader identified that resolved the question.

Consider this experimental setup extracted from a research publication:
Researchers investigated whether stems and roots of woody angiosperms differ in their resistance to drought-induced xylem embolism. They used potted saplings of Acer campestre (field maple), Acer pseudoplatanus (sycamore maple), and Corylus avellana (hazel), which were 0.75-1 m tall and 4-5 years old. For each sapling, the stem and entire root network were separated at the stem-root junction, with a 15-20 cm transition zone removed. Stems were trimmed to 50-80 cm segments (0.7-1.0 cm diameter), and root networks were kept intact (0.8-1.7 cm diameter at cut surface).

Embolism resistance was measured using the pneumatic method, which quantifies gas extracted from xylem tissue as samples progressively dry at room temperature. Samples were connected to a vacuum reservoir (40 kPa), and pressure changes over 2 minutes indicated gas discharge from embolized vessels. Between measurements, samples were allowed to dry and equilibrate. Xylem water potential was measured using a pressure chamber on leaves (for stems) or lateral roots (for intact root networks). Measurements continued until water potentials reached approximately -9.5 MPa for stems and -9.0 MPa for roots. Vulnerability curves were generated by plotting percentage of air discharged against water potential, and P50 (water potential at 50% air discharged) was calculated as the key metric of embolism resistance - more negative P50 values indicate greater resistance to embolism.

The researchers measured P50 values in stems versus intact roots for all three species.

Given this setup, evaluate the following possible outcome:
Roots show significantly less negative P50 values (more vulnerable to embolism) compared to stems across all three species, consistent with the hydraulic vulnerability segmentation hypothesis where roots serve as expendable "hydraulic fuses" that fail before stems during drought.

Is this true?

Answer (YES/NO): NO